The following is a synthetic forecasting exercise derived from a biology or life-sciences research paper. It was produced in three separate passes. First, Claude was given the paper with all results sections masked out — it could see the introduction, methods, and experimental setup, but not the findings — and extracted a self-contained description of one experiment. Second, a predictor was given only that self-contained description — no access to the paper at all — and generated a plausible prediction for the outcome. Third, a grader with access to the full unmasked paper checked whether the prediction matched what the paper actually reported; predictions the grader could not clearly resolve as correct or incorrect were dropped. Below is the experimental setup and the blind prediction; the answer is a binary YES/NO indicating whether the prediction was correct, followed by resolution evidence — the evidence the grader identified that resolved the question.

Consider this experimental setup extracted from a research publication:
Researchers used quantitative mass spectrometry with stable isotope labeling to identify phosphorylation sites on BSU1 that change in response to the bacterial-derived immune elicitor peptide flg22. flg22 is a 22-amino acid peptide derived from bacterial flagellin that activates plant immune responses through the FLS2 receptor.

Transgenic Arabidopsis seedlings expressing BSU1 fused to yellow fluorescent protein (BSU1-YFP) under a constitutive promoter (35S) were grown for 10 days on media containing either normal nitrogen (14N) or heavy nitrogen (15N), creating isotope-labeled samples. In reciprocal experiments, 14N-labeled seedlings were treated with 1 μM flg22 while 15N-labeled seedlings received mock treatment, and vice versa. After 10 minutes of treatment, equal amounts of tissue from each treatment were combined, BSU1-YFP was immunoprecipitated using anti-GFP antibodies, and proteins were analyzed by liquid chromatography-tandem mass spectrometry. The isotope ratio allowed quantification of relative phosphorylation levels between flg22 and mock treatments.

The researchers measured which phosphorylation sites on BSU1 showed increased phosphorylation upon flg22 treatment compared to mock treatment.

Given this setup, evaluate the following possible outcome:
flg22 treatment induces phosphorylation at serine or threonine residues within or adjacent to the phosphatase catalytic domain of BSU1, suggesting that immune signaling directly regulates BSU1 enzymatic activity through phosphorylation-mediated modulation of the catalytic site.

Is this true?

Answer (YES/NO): NO